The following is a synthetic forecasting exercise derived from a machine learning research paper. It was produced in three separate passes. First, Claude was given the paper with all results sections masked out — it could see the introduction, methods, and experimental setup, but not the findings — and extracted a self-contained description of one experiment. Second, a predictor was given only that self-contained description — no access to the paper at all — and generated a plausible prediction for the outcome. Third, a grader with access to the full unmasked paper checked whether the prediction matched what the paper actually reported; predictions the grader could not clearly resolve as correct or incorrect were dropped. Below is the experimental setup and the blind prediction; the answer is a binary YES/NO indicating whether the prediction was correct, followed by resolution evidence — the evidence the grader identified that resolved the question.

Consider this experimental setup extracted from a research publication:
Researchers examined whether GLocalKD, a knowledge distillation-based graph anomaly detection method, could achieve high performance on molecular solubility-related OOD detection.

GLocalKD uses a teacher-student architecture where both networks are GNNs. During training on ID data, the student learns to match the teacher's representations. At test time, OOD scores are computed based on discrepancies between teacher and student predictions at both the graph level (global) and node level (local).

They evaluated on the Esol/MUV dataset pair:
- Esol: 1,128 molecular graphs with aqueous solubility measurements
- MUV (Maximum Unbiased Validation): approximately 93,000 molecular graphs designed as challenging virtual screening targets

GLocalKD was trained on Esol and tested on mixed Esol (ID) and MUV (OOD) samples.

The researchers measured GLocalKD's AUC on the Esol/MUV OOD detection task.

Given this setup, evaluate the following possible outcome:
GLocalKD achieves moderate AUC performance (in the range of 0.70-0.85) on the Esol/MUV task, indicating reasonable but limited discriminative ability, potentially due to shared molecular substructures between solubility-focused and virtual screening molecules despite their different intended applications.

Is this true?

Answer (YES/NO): NO